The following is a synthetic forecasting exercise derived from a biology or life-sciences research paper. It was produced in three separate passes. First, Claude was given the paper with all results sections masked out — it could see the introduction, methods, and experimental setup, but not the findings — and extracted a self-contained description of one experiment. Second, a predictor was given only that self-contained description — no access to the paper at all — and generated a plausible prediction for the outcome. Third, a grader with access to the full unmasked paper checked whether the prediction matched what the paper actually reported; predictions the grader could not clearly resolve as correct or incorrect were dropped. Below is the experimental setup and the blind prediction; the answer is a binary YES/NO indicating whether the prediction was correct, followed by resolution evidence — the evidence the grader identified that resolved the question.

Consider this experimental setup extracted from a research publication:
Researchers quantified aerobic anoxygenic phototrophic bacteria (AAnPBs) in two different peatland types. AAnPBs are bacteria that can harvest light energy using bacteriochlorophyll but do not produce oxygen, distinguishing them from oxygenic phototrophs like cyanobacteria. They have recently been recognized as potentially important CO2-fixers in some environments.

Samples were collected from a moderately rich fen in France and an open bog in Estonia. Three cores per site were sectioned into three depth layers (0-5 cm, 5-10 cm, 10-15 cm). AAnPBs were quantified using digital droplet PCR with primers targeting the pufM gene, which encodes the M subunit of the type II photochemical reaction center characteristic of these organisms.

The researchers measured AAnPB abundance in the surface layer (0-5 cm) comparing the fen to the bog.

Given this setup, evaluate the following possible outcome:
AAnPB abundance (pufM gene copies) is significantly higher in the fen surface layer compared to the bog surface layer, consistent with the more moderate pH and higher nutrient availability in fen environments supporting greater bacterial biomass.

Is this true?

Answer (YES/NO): YES